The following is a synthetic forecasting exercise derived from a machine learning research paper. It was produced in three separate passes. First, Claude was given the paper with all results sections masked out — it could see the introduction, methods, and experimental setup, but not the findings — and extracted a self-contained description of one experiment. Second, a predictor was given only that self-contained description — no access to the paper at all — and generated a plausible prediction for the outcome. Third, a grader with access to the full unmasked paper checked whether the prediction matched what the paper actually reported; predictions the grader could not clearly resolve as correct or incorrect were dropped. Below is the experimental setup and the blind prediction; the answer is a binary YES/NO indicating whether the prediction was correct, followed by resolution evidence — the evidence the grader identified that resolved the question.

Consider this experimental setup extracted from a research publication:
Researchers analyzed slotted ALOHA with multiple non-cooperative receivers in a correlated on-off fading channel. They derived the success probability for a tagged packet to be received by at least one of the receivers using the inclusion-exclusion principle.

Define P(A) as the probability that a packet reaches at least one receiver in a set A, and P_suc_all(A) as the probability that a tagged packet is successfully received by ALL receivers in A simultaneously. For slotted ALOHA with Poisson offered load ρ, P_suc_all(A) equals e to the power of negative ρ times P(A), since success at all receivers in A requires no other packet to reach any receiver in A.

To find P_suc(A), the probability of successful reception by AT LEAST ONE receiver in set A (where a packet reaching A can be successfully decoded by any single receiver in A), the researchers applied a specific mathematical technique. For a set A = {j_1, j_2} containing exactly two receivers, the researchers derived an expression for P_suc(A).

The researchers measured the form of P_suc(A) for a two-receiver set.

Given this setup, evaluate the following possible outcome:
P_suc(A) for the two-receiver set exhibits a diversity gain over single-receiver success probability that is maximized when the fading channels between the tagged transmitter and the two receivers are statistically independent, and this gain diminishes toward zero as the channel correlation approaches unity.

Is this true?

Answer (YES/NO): NO